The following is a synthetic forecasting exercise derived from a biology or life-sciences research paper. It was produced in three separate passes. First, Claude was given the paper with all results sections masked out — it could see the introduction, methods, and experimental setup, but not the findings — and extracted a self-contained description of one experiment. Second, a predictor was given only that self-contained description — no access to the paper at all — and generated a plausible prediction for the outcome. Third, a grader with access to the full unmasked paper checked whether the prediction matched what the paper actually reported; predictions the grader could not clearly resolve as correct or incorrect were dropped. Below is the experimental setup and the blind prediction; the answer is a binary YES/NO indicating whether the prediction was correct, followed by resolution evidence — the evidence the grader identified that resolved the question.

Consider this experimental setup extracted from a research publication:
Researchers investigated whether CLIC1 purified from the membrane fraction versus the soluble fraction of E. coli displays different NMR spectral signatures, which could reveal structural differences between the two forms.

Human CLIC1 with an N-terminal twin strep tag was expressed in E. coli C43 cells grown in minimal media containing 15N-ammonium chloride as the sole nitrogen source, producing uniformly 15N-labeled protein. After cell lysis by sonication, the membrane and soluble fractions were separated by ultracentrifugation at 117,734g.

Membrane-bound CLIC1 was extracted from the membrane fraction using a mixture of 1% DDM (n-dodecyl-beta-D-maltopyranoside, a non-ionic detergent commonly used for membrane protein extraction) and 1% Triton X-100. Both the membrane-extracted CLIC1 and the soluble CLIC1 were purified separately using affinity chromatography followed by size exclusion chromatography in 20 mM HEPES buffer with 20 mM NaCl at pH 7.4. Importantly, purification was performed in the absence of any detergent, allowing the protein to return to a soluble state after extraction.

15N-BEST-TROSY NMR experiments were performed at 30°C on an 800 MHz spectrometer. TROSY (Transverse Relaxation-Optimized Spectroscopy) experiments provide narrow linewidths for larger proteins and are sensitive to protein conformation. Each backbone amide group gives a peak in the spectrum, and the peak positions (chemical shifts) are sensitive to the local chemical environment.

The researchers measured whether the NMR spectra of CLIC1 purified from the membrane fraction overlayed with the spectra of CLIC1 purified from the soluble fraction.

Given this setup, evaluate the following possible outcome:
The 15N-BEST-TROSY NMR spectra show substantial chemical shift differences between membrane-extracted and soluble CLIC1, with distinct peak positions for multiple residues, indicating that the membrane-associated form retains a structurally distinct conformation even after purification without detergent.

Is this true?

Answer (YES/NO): NO